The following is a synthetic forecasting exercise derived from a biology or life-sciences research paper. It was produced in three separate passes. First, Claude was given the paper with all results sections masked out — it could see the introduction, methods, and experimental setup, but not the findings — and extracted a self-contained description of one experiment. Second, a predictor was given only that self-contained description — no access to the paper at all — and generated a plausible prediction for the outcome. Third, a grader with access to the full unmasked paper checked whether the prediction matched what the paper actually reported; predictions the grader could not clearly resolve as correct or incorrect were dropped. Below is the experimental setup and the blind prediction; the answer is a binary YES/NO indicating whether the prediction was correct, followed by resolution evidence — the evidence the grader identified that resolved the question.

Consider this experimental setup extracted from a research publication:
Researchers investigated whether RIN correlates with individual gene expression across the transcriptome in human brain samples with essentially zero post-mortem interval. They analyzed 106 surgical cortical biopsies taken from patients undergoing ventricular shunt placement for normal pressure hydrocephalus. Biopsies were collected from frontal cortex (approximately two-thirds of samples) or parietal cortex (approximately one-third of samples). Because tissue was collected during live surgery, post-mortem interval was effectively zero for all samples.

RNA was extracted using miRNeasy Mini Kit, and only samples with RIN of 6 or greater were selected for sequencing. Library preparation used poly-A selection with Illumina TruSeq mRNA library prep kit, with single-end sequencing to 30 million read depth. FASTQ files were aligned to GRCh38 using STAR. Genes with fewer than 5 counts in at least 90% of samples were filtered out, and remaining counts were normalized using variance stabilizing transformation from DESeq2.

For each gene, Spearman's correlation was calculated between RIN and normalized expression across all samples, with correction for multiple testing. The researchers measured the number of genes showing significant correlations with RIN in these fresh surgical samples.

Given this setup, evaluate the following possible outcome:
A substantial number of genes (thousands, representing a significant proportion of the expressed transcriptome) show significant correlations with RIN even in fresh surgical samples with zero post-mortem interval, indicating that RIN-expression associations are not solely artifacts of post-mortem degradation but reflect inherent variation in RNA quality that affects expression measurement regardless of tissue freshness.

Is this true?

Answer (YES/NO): YES